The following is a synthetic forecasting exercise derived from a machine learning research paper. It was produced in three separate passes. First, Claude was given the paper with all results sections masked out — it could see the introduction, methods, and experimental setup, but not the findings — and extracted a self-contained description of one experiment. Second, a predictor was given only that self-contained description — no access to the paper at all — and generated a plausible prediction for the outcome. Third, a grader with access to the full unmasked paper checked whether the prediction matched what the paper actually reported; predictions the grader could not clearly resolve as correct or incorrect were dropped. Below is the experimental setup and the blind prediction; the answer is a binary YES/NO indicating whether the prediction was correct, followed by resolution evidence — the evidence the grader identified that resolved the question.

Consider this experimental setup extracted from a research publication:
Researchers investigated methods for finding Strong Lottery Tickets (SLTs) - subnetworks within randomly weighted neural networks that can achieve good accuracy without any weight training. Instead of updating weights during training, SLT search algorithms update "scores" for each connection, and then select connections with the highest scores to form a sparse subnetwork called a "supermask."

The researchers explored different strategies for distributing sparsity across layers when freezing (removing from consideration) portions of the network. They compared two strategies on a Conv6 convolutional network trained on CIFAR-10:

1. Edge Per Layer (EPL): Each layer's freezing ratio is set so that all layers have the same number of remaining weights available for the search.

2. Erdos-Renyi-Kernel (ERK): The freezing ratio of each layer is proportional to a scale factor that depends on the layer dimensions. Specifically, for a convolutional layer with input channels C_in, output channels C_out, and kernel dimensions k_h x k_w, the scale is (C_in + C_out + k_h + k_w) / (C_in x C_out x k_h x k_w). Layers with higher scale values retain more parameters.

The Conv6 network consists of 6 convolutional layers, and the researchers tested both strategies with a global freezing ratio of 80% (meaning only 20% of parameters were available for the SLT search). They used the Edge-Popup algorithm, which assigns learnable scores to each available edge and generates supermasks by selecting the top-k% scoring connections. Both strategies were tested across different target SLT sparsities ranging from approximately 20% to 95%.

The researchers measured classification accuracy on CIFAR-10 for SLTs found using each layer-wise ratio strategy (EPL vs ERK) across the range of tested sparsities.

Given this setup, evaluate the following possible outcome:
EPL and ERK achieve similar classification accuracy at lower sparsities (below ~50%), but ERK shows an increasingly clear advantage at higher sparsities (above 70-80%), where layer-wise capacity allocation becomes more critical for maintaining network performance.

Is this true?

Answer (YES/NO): NO